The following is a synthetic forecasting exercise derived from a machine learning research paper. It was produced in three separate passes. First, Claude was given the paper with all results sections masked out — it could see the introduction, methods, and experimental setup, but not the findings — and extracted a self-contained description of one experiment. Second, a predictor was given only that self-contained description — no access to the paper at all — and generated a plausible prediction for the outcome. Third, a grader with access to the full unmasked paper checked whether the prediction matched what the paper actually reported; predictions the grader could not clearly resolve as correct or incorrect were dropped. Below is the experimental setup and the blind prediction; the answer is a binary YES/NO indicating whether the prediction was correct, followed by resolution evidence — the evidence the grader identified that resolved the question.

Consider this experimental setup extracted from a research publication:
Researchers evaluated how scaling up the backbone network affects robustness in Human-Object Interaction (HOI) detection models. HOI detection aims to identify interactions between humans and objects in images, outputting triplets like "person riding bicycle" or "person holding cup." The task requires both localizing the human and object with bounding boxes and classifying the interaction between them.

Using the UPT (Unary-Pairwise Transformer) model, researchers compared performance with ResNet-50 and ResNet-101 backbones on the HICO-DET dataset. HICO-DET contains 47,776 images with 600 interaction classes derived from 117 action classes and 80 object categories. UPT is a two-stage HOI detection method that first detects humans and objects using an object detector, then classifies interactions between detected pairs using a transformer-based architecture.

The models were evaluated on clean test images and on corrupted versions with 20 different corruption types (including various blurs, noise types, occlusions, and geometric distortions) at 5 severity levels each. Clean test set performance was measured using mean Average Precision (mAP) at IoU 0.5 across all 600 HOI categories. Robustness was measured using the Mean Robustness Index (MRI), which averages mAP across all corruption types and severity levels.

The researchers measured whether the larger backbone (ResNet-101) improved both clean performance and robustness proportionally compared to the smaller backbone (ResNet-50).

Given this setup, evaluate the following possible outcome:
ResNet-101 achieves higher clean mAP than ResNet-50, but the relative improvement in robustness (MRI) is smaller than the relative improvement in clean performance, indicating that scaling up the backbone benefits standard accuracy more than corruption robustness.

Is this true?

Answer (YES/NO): YES